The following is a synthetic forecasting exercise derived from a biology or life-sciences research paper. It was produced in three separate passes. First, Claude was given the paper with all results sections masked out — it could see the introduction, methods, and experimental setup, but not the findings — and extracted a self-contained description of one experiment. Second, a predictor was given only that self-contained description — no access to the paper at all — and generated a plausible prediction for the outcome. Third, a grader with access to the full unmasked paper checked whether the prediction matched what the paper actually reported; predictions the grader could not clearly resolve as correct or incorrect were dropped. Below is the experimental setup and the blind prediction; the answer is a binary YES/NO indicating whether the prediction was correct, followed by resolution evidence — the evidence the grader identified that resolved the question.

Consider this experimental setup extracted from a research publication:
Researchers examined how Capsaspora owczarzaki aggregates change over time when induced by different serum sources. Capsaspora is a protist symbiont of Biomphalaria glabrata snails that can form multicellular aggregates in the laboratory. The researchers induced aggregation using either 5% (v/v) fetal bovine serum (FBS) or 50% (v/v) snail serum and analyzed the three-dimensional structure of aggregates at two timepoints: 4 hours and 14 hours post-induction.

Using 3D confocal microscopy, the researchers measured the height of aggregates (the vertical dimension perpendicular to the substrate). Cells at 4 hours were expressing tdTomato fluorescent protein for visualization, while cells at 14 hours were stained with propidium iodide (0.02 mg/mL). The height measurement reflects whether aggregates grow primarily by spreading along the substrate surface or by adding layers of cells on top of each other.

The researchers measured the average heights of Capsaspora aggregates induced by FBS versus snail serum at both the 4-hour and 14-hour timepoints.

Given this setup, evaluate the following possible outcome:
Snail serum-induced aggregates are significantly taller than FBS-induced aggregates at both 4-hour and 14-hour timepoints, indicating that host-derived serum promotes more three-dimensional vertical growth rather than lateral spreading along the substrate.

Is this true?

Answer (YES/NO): NO